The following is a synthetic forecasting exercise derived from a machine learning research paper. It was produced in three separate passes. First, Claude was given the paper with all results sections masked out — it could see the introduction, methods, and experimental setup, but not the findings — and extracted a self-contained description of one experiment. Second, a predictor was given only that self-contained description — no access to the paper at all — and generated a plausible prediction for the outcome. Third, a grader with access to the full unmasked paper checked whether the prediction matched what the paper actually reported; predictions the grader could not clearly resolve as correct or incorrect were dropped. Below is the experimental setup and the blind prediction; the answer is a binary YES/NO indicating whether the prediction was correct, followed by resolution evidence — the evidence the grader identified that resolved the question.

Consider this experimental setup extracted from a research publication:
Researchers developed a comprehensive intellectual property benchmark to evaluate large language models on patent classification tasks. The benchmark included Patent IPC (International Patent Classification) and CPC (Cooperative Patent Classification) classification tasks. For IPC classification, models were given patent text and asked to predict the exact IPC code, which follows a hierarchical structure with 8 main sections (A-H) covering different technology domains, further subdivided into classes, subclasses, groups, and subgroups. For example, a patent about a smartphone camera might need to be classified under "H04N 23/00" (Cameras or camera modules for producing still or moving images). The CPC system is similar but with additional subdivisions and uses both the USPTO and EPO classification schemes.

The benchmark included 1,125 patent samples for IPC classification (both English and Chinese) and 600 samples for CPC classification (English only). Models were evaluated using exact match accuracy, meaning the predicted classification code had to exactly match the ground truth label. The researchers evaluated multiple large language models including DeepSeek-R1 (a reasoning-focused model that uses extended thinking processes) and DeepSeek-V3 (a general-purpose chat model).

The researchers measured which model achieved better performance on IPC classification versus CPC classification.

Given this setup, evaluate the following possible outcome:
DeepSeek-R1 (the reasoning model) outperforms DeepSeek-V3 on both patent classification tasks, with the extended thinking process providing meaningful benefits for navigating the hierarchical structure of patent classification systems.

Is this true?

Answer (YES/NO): NO